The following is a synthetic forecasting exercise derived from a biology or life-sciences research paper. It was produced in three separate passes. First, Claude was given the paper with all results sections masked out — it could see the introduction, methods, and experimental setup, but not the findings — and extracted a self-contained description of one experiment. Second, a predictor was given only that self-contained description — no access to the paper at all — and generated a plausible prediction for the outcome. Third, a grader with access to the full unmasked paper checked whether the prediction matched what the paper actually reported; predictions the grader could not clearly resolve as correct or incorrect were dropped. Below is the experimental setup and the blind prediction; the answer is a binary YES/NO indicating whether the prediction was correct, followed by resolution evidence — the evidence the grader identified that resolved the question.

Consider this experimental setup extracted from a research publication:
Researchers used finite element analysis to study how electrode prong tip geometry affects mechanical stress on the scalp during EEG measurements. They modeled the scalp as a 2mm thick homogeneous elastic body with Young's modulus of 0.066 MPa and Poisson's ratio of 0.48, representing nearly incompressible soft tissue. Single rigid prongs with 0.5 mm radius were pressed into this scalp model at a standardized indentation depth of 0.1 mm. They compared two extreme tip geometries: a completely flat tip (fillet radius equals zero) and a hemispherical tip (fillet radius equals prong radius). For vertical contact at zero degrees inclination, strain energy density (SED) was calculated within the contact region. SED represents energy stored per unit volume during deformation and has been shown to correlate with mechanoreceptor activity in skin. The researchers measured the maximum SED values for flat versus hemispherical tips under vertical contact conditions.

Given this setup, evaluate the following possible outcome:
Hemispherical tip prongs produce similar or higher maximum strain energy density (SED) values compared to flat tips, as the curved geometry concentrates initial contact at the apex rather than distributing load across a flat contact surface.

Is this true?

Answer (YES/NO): YES